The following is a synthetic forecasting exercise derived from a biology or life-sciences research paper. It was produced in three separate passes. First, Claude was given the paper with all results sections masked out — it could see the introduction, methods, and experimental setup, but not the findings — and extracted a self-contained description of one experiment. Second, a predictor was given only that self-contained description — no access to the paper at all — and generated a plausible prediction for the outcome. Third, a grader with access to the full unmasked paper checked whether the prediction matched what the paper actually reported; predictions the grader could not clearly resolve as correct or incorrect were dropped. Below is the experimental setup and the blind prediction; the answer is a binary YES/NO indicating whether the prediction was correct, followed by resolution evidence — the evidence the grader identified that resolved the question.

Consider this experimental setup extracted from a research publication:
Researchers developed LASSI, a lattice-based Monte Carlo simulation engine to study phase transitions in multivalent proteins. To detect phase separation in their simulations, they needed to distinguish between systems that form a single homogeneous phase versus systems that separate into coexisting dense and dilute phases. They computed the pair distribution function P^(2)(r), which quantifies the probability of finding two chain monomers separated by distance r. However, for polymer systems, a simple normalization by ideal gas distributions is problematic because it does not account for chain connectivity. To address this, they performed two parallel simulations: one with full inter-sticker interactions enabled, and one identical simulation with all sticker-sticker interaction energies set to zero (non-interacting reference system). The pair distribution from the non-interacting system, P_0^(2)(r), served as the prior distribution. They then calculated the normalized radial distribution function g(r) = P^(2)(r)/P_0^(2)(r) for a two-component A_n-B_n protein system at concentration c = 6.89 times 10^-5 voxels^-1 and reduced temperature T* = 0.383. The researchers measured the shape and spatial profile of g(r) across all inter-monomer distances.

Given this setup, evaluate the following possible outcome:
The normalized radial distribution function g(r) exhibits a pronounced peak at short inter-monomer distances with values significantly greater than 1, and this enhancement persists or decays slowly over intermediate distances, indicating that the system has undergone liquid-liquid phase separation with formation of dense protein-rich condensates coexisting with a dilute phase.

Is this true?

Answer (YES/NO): YES